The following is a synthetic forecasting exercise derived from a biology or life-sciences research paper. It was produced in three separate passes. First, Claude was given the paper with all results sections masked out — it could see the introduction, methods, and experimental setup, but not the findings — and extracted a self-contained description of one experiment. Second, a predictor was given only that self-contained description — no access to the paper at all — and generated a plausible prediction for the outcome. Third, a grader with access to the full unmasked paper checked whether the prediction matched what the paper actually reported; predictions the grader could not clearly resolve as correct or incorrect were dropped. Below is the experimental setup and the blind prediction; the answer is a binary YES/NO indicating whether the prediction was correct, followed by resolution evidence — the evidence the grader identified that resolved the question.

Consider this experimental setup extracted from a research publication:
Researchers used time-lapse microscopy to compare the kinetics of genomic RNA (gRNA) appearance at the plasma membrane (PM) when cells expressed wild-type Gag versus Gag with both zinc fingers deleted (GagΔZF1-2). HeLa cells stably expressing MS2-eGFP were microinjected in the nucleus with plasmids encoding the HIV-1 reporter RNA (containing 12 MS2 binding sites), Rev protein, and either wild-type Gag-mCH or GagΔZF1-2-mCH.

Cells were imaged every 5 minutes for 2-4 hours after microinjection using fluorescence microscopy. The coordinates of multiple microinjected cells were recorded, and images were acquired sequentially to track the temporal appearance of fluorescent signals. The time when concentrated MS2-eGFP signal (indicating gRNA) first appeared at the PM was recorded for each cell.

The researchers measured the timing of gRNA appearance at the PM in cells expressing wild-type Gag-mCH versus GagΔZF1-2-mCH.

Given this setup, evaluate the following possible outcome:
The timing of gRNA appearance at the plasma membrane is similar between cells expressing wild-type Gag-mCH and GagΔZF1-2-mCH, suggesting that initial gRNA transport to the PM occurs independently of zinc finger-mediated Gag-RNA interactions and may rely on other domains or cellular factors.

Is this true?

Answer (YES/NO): NO